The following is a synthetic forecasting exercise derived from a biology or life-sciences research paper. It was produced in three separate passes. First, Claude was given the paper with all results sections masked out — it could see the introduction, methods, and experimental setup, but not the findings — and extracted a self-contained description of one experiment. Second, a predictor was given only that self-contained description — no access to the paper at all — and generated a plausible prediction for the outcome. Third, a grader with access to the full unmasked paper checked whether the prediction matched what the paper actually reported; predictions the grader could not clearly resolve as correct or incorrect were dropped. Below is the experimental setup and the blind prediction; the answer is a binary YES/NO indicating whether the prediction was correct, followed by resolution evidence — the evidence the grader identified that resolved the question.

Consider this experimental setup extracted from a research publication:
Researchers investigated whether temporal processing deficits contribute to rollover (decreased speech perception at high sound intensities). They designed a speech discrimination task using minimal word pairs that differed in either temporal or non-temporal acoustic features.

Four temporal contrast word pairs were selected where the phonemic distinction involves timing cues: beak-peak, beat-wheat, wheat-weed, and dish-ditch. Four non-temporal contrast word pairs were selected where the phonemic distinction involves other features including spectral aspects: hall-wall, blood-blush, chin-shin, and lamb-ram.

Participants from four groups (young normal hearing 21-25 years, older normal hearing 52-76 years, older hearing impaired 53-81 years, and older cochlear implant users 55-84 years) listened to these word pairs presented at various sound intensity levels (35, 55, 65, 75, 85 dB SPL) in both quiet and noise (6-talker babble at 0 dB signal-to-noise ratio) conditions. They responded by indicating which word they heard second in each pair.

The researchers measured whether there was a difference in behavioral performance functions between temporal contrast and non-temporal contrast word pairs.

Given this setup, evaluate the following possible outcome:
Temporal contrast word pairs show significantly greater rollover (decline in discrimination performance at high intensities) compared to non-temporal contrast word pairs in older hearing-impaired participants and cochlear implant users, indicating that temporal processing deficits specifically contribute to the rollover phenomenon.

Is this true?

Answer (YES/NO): NO